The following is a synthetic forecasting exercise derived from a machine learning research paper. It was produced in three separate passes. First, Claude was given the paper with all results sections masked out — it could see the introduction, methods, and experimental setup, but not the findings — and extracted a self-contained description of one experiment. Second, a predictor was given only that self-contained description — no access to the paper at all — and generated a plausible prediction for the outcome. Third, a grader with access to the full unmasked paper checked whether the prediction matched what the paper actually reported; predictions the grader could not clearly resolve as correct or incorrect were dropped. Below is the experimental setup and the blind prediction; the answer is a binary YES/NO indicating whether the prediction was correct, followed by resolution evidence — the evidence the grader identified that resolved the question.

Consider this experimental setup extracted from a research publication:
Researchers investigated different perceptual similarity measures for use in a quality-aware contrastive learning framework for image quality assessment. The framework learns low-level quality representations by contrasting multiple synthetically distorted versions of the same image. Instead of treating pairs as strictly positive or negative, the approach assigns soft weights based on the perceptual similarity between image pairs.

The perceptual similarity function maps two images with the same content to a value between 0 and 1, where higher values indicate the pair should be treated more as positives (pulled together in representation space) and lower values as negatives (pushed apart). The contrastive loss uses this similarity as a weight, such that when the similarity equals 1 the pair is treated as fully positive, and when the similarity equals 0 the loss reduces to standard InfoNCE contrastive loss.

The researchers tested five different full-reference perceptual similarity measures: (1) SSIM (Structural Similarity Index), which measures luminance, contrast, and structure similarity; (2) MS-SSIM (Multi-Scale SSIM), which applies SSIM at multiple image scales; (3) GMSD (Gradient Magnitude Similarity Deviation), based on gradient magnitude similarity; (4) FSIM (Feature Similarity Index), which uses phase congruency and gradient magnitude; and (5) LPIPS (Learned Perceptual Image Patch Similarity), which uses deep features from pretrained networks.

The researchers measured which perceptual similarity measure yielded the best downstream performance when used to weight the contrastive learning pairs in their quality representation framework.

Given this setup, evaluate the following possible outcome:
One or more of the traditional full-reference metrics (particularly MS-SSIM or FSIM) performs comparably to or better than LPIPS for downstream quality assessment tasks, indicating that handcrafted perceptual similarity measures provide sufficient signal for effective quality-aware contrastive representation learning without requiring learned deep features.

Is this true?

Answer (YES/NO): YES